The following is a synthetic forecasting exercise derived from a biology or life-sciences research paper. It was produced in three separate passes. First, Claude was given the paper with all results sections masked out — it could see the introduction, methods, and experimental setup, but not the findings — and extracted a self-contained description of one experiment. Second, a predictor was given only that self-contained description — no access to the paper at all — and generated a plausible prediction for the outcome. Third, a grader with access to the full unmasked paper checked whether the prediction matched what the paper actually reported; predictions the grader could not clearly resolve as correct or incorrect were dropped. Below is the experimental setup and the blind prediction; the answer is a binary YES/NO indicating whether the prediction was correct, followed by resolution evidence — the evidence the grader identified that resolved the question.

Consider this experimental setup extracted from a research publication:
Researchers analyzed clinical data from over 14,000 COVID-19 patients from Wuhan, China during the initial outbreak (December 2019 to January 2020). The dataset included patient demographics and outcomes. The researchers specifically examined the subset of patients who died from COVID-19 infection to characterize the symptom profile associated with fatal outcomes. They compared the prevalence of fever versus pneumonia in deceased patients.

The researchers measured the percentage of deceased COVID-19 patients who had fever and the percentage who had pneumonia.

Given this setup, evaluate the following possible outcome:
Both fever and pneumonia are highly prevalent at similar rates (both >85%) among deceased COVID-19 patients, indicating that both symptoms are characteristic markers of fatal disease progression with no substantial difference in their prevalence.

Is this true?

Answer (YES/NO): NO